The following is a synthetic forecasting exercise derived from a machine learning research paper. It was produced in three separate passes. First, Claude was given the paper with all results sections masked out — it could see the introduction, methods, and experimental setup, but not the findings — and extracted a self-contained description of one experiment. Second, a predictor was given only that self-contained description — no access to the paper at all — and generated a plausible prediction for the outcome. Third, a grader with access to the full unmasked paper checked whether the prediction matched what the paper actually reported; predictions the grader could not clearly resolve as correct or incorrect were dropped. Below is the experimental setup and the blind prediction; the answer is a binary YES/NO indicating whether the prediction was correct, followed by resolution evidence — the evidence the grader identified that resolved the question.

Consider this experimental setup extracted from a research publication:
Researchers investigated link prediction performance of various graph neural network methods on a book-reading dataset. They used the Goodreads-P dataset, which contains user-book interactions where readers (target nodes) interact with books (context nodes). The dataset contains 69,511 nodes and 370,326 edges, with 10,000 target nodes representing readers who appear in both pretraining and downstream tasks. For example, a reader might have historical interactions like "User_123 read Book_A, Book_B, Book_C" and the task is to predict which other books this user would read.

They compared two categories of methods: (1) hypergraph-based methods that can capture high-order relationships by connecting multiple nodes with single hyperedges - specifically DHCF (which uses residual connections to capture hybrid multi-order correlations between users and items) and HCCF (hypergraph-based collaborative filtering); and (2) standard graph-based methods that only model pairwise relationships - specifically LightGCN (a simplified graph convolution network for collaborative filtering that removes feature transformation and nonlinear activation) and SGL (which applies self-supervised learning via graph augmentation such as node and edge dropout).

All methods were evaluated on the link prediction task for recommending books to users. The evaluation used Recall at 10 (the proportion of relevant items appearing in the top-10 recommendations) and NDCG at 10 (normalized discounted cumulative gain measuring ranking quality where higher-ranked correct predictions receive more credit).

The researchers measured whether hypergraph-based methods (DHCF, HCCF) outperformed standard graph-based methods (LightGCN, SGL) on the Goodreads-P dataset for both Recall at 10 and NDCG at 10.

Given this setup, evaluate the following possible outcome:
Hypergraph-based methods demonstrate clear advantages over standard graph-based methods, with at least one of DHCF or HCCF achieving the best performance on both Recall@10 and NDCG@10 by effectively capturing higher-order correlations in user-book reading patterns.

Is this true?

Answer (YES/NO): NO